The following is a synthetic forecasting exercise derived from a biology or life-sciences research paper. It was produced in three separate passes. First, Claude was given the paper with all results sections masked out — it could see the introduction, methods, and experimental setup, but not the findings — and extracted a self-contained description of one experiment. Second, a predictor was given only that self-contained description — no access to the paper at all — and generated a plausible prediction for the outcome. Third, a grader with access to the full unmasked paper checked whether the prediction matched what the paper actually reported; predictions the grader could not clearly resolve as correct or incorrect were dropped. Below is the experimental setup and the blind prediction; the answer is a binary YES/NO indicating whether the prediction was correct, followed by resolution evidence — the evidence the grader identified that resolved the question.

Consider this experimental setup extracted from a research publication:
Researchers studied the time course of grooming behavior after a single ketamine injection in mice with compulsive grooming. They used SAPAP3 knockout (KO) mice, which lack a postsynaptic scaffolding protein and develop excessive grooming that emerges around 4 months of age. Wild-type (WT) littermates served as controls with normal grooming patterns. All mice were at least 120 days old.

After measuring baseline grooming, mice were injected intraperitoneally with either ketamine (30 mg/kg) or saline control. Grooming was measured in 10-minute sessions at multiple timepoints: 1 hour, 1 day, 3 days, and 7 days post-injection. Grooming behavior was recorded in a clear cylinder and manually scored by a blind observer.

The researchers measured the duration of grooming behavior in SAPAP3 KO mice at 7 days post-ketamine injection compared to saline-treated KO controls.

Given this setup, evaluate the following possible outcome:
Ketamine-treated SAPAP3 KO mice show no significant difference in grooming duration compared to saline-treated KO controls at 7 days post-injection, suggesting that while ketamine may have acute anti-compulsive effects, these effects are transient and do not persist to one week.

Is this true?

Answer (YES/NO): YES